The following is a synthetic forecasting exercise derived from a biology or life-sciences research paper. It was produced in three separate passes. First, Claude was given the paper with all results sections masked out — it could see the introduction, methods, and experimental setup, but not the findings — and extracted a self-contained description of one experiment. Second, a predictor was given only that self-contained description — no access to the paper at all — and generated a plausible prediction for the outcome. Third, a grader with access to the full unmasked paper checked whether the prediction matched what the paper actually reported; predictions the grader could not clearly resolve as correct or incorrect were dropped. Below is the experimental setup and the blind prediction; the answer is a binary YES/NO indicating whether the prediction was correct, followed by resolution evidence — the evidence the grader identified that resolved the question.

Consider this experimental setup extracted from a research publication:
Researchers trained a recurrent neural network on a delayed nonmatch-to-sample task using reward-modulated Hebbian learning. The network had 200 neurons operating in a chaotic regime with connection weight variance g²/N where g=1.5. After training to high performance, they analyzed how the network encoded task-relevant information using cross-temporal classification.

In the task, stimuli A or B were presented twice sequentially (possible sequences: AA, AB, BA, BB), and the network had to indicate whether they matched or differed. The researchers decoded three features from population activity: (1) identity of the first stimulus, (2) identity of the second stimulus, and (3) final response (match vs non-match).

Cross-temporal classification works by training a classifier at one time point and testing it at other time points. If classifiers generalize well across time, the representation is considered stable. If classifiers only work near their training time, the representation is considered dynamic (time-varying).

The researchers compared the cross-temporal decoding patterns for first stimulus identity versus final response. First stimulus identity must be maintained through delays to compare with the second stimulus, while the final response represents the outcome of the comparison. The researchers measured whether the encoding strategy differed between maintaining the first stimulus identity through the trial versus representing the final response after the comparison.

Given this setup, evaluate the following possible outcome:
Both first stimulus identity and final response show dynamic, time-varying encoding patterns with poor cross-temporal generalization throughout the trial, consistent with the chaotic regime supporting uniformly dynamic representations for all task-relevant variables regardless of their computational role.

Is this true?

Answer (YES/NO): NO